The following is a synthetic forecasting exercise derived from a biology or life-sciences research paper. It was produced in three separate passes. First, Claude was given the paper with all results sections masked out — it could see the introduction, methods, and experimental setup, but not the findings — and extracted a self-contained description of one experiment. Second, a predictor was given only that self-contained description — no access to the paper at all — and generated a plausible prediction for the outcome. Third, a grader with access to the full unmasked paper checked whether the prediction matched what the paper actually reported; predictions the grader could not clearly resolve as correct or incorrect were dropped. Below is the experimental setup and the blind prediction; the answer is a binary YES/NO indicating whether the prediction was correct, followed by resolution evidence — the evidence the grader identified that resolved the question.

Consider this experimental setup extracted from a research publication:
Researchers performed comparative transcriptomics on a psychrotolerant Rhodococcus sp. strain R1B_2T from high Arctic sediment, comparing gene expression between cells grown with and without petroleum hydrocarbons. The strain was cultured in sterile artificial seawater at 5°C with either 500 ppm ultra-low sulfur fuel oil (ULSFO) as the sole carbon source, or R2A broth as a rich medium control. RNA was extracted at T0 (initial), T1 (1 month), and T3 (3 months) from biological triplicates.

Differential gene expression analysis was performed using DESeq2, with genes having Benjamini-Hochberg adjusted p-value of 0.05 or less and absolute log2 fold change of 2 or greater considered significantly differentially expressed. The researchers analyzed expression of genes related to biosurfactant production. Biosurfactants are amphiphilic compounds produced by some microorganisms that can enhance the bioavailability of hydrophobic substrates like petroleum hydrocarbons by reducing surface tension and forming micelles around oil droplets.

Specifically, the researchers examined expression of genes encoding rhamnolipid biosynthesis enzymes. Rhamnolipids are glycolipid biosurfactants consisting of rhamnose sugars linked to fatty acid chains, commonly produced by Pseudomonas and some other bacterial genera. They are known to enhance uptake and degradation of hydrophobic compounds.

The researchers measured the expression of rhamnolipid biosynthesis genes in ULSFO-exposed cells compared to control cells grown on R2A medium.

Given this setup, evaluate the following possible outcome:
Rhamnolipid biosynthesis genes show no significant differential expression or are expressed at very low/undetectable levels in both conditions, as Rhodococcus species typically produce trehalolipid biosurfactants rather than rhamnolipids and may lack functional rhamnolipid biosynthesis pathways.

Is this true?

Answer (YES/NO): NO